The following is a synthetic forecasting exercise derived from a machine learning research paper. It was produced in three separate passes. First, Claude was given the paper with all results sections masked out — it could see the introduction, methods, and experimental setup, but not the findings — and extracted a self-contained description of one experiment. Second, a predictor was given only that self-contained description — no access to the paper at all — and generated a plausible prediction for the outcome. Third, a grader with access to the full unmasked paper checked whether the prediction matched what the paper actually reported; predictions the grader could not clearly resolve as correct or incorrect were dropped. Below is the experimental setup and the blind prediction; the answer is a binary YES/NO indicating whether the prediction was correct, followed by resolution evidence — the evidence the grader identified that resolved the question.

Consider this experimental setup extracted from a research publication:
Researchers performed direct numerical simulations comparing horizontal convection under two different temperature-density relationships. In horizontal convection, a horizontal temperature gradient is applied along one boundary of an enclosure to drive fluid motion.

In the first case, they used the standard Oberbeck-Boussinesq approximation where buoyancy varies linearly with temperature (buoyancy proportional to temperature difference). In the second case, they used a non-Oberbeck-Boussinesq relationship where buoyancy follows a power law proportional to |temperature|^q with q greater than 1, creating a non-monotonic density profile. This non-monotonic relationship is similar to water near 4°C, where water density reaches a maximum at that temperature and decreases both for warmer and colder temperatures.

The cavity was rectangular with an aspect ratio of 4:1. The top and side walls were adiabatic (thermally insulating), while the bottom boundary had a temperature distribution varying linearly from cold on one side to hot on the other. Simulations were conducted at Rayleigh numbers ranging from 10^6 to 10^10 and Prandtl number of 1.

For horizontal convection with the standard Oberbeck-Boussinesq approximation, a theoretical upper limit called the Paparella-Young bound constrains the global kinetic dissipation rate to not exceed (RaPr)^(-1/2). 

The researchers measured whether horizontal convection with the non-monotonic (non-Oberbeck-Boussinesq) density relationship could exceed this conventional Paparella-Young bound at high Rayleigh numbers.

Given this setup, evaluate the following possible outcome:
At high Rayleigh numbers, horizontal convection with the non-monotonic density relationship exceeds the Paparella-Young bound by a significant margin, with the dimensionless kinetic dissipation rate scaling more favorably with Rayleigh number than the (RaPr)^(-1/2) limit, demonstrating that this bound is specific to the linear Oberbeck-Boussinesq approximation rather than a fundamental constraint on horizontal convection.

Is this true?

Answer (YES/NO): YES